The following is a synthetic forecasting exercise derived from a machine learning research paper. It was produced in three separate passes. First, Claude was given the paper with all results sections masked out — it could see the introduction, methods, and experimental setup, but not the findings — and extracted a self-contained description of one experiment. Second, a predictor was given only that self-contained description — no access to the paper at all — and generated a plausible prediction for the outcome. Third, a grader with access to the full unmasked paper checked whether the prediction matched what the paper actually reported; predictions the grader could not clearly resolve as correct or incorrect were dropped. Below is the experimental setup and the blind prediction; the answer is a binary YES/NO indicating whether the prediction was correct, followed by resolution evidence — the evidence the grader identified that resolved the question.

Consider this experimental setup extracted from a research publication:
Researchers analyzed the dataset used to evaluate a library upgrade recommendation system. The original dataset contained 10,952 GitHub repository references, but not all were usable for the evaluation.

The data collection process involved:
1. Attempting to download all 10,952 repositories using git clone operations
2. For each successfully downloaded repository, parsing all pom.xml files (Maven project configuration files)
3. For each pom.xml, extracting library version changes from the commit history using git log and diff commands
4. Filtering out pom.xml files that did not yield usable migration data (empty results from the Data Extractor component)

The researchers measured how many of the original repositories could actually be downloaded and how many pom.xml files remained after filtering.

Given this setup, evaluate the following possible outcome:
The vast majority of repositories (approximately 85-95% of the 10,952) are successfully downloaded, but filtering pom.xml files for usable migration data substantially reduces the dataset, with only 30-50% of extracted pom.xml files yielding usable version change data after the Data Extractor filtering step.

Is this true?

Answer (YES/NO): YES